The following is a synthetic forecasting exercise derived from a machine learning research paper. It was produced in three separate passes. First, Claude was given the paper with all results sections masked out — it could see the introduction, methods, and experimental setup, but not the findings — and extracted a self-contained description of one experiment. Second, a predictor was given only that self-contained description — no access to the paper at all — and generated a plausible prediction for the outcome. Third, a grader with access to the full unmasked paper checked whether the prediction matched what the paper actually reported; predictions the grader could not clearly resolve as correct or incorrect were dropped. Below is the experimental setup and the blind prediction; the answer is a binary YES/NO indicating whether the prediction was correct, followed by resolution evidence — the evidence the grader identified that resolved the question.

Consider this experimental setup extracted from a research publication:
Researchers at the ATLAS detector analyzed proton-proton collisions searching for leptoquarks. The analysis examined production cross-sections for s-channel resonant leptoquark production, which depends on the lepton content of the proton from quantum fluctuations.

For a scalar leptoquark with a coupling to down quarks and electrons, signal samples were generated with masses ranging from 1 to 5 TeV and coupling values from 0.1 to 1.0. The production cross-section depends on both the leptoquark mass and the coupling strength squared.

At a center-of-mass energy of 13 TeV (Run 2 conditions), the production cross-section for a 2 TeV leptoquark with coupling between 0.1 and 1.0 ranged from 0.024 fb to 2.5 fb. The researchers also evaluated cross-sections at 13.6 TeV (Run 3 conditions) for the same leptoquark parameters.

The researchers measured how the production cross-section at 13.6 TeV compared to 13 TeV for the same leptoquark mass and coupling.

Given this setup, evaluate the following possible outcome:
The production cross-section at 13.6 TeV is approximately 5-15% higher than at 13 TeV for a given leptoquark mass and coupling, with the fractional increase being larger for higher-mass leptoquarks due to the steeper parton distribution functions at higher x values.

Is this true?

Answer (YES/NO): NO